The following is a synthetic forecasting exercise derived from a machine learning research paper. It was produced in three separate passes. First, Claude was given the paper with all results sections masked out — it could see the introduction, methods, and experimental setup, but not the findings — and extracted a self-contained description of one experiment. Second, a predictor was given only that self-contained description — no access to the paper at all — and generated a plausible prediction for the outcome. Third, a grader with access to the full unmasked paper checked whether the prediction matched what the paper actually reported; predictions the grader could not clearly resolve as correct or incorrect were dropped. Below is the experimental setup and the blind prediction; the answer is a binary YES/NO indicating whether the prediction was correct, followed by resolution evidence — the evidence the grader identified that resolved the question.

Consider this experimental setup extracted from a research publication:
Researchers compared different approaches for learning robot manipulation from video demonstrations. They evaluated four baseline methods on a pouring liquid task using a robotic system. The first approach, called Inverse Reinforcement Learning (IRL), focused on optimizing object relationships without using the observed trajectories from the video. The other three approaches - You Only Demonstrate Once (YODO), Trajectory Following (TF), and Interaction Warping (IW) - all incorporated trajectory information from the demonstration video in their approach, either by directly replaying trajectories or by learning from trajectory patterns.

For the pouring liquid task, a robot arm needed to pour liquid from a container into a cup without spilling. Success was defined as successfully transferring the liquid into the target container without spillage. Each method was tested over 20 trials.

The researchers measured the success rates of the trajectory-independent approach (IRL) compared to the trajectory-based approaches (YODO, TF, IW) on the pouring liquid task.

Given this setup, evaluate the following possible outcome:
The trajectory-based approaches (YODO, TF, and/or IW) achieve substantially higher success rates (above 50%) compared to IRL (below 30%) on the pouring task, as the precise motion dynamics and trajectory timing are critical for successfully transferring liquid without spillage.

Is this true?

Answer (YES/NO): NO